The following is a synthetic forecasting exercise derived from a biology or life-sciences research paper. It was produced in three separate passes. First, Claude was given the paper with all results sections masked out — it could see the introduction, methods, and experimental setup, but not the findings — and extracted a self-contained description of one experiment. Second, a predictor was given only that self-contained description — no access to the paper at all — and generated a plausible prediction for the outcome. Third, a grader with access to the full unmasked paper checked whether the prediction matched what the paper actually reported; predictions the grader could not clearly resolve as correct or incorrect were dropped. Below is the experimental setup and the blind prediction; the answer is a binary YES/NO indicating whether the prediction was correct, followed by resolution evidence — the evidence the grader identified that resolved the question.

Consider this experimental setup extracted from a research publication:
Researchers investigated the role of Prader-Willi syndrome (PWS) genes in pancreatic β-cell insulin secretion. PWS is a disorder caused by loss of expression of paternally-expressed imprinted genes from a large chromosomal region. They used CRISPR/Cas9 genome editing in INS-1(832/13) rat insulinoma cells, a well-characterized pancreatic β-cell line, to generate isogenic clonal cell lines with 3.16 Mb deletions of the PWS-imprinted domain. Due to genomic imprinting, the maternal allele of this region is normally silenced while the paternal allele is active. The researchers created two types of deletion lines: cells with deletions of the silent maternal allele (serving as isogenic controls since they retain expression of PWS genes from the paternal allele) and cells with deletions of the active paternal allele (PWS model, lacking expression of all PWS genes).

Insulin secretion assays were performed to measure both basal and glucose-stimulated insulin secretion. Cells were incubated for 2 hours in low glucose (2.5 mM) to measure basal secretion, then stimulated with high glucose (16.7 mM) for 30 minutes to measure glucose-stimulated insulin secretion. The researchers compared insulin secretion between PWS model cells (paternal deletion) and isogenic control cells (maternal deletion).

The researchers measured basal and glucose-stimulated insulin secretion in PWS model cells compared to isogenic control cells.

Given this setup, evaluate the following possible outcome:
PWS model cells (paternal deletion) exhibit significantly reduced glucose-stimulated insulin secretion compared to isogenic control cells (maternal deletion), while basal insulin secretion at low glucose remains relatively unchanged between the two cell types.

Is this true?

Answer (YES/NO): NO